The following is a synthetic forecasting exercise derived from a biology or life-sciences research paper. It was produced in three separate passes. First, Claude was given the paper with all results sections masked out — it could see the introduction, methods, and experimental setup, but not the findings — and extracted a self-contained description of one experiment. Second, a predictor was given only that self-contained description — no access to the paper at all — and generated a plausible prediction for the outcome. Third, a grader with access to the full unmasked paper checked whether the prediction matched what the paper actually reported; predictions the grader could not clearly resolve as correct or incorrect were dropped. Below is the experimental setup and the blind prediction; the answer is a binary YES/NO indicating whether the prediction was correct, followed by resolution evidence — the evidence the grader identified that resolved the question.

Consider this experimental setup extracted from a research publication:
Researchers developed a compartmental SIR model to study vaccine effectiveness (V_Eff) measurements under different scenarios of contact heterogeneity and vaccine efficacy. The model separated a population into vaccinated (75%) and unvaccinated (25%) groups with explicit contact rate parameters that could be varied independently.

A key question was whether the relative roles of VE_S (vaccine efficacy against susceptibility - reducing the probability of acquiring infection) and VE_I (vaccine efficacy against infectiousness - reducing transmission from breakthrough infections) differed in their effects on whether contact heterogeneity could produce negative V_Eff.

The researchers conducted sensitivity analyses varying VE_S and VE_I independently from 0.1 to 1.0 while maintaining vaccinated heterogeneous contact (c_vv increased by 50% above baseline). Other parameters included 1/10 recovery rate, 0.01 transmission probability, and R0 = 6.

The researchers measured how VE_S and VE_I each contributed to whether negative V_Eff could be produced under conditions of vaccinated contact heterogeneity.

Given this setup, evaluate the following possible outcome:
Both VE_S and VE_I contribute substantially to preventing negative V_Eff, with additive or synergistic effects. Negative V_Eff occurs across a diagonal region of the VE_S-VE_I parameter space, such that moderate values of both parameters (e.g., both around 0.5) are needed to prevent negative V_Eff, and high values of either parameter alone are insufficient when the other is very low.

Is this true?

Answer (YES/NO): NO